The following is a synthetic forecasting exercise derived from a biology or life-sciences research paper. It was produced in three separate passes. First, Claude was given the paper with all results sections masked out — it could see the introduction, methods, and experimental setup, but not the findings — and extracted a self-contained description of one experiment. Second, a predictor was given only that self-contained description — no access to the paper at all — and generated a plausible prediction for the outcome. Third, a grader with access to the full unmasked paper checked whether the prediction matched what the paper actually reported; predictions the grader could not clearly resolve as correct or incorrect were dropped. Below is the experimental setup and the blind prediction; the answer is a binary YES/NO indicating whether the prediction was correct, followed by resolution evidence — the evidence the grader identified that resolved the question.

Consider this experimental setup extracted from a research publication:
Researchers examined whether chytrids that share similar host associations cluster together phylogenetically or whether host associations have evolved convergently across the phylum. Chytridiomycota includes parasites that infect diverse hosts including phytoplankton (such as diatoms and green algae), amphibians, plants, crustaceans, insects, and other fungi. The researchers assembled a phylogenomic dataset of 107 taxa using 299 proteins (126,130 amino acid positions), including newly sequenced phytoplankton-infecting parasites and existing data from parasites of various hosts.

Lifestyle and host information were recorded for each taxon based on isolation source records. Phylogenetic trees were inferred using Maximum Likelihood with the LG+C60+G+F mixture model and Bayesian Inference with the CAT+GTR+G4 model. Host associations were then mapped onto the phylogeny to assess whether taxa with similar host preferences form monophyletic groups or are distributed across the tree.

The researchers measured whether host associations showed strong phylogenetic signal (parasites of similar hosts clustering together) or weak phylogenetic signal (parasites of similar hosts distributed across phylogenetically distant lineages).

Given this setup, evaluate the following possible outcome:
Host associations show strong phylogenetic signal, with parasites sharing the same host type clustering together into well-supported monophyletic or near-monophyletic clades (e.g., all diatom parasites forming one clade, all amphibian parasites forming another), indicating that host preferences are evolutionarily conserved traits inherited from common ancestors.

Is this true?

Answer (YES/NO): NO